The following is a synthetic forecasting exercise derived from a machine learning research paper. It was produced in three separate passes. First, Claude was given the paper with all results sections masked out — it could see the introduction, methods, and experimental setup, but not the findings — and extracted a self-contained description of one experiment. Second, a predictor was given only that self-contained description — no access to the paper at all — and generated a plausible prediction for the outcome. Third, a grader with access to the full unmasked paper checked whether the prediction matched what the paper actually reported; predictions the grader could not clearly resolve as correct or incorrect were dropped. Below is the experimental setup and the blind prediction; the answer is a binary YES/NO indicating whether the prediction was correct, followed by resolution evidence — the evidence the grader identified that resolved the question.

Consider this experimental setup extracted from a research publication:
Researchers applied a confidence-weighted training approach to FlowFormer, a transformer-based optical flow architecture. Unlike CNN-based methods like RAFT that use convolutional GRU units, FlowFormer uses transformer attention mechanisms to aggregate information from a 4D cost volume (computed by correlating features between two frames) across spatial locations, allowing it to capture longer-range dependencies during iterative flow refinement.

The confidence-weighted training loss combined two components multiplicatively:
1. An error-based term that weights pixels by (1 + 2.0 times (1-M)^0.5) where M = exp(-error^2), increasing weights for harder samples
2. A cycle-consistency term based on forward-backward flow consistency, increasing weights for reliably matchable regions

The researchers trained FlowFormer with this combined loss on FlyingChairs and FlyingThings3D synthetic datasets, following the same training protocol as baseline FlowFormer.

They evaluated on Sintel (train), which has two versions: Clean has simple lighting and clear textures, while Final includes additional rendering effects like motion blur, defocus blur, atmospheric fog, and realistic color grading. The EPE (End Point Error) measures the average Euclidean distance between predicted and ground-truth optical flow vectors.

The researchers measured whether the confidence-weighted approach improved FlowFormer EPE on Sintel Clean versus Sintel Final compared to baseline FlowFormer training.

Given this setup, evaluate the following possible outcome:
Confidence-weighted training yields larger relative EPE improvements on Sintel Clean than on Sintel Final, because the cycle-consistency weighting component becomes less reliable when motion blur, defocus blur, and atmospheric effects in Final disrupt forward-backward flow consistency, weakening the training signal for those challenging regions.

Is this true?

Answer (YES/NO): YES